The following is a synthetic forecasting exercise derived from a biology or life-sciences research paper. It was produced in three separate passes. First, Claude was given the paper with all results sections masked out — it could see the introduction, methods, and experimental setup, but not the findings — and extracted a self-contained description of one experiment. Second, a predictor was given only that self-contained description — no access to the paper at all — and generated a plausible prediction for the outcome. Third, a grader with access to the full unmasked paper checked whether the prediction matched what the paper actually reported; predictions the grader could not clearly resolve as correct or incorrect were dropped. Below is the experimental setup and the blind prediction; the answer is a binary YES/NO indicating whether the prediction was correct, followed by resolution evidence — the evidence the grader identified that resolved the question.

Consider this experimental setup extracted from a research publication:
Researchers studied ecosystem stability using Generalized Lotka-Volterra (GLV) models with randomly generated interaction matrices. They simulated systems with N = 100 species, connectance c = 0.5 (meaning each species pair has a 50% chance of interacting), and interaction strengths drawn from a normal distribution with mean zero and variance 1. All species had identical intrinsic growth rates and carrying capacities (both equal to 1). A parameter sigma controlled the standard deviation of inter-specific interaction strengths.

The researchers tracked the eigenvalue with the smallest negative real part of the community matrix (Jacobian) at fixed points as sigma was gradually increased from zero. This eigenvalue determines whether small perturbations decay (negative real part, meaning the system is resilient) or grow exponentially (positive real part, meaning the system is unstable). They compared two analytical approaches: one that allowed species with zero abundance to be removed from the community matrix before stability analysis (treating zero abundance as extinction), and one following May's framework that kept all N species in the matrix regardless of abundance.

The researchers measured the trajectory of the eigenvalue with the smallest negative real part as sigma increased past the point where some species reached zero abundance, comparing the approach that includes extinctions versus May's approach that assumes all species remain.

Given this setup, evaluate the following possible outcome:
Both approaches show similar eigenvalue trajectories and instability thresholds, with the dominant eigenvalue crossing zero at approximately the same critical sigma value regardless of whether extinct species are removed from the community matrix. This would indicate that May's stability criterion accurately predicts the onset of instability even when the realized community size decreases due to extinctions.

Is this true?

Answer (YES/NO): NO